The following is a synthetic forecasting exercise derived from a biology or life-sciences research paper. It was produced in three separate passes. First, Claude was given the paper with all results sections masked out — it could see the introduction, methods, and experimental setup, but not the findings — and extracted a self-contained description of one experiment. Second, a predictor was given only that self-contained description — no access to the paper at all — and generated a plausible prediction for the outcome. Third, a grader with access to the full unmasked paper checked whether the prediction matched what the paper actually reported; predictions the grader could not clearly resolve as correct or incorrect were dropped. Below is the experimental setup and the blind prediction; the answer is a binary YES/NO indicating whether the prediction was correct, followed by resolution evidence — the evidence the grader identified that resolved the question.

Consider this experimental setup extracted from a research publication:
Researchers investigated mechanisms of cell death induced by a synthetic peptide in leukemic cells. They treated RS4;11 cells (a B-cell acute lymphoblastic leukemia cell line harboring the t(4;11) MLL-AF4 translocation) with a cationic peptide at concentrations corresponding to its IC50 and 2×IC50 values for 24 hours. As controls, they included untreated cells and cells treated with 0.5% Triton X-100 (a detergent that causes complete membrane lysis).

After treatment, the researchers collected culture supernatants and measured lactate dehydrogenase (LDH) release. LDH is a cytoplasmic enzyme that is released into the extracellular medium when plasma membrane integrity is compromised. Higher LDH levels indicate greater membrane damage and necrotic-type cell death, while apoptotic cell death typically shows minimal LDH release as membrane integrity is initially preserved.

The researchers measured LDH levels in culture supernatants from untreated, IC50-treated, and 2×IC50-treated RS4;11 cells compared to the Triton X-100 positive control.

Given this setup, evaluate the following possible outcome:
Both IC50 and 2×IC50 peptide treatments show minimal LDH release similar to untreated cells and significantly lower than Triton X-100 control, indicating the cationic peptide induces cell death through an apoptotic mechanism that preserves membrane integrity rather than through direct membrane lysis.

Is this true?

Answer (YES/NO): NO